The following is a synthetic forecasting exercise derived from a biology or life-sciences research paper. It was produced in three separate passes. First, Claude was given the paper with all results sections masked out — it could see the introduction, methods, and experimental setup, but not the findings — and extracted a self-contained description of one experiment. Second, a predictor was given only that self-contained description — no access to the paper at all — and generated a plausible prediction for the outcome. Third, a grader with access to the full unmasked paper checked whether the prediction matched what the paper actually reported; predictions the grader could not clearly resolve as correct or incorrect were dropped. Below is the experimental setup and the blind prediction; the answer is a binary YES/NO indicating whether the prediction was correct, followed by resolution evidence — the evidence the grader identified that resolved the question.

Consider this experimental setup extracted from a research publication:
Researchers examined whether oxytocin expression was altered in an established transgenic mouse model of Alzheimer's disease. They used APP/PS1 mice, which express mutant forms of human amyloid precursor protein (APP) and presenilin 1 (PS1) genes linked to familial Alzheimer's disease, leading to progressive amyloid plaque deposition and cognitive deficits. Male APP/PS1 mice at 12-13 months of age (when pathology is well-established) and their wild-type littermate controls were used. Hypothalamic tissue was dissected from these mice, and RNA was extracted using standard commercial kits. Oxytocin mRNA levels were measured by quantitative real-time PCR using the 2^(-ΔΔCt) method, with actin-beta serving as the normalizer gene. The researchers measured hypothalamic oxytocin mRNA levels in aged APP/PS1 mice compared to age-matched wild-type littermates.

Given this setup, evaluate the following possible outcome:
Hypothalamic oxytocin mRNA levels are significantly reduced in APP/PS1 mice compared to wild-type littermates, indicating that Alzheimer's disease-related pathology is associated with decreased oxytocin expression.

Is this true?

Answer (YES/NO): YES